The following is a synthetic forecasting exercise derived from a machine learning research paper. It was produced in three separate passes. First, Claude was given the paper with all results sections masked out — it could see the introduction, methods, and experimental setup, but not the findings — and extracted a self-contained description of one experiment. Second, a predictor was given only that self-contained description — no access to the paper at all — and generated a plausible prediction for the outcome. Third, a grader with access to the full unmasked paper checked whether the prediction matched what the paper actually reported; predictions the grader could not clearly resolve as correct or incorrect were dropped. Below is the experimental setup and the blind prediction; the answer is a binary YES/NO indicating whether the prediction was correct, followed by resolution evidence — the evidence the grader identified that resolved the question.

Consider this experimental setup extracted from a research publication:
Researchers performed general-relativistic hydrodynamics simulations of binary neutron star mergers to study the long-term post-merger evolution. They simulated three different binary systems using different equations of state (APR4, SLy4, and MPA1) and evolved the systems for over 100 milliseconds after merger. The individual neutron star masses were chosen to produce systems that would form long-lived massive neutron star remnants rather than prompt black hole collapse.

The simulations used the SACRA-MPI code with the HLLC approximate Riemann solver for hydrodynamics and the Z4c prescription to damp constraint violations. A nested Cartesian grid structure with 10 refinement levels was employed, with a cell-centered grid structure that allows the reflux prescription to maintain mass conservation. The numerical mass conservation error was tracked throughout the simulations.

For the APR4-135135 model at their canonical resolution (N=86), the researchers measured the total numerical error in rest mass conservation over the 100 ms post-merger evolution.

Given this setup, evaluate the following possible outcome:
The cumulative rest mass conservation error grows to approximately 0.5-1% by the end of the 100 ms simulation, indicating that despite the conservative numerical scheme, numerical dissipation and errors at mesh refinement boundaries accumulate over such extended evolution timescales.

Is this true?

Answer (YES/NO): NO